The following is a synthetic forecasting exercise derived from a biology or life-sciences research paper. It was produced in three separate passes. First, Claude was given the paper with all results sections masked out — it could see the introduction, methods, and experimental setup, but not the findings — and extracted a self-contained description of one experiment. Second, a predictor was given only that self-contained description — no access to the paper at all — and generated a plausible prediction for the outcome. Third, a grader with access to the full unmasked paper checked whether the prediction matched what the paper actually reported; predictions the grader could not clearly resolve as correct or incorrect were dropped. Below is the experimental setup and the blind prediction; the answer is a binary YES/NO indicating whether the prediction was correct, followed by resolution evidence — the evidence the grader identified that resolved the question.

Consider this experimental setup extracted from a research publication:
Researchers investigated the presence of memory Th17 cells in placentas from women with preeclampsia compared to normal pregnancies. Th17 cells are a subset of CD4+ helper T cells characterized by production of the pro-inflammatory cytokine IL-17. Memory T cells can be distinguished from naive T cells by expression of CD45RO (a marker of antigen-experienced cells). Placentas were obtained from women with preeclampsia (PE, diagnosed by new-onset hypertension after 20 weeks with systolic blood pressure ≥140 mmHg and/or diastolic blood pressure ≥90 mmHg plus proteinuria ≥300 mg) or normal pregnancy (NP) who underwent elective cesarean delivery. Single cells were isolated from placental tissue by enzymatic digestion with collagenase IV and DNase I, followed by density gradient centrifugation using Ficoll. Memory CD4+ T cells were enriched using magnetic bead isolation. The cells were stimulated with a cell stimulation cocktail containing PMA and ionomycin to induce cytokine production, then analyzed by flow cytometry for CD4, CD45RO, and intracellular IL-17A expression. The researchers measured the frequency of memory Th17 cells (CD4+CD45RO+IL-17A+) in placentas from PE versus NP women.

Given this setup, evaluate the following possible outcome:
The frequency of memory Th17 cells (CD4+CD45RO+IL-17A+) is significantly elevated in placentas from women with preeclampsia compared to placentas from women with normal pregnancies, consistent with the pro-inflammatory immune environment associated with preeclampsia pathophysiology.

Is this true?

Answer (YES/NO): YES